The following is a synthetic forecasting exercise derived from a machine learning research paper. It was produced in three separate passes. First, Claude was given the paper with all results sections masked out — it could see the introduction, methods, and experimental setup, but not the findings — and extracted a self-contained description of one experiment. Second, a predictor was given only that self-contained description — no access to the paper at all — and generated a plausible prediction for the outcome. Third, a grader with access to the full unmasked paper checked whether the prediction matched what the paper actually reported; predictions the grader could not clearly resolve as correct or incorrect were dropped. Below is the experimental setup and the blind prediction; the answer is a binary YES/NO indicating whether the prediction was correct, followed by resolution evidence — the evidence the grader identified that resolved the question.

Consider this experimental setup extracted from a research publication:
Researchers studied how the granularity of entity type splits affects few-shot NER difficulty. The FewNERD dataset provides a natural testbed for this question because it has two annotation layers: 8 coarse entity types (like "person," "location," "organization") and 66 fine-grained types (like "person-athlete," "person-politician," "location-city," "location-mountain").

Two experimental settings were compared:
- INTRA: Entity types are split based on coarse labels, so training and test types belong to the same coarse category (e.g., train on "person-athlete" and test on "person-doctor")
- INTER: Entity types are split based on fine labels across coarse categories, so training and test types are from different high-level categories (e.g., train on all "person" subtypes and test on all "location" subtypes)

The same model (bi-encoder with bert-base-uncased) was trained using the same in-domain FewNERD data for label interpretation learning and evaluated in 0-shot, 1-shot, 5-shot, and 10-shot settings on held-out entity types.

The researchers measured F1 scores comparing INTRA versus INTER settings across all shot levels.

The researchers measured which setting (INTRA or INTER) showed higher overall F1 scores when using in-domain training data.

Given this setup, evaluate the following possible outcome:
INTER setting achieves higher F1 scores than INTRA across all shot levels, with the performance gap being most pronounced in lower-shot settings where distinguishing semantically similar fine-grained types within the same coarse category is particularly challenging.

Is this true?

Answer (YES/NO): NO